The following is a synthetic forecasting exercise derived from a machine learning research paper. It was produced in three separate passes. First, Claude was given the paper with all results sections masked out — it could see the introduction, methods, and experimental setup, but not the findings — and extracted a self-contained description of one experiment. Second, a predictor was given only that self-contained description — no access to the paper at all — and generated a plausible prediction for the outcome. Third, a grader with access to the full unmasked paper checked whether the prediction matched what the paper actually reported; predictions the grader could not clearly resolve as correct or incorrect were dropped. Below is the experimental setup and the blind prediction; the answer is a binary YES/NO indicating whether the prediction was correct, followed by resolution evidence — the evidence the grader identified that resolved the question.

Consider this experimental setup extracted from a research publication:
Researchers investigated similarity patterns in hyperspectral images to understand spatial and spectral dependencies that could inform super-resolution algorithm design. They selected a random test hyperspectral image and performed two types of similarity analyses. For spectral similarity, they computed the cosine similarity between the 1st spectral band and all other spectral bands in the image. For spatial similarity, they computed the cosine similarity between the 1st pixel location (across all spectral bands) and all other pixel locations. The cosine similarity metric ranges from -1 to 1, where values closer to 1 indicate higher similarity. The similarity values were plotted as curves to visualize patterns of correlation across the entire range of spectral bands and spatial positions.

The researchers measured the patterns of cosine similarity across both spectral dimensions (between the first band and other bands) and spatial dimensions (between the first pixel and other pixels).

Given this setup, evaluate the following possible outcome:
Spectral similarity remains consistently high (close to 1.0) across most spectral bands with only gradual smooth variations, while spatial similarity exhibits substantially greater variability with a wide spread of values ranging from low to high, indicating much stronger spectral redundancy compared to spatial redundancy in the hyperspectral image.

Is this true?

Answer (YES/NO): NO